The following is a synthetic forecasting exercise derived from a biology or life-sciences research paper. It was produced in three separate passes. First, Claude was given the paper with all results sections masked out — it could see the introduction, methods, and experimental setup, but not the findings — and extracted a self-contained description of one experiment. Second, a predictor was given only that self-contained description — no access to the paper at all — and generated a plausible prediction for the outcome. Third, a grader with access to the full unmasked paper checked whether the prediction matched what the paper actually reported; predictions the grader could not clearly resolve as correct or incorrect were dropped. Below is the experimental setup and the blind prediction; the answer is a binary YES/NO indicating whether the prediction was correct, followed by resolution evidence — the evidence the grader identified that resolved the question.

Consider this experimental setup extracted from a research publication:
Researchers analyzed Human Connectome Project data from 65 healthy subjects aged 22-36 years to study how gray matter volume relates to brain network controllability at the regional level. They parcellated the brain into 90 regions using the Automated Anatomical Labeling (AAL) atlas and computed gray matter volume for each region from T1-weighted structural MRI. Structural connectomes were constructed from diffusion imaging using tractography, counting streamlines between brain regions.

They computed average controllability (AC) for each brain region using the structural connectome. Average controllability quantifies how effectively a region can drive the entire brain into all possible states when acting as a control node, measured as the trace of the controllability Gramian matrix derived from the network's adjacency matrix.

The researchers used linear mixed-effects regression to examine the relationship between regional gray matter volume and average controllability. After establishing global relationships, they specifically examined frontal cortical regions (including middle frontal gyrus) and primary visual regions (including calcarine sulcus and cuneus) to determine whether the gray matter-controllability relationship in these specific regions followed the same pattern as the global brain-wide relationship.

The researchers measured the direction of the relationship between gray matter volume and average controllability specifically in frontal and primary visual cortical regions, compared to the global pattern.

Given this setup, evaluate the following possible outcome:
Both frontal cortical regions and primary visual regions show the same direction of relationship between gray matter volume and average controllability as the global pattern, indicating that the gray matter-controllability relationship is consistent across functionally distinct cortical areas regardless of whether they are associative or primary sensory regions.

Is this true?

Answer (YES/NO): NO